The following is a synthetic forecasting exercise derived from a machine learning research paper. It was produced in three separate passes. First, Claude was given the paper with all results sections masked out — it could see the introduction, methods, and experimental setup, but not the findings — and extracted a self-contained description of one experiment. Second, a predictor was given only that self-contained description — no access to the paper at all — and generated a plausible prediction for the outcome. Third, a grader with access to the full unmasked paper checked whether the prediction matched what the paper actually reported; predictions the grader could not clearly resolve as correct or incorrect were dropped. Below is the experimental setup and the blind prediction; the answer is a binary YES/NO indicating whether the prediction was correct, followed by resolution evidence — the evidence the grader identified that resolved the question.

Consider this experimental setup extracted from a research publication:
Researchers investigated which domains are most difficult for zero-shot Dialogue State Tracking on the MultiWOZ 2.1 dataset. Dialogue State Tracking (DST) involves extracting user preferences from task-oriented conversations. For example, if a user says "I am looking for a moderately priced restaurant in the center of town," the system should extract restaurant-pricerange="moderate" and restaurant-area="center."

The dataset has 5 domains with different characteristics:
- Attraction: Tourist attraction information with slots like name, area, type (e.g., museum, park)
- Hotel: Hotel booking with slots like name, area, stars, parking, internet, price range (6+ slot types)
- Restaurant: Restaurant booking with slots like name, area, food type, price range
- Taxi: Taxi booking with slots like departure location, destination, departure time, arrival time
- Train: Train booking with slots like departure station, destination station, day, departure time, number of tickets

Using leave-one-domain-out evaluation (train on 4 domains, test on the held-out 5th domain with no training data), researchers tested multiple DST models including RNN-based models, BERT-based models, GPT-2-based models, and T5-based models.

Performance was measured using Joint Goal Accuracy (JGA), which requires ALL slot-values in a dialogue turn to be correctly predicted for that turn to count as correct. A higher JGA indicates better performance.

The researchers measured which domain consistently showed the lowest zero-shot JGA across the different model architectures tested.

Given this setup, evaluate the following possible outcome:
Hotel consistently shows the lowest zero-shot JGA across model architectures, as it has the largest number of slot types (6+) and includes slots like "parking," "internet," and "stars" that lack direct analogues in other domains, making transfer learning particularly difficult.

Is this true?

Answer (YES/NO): NO